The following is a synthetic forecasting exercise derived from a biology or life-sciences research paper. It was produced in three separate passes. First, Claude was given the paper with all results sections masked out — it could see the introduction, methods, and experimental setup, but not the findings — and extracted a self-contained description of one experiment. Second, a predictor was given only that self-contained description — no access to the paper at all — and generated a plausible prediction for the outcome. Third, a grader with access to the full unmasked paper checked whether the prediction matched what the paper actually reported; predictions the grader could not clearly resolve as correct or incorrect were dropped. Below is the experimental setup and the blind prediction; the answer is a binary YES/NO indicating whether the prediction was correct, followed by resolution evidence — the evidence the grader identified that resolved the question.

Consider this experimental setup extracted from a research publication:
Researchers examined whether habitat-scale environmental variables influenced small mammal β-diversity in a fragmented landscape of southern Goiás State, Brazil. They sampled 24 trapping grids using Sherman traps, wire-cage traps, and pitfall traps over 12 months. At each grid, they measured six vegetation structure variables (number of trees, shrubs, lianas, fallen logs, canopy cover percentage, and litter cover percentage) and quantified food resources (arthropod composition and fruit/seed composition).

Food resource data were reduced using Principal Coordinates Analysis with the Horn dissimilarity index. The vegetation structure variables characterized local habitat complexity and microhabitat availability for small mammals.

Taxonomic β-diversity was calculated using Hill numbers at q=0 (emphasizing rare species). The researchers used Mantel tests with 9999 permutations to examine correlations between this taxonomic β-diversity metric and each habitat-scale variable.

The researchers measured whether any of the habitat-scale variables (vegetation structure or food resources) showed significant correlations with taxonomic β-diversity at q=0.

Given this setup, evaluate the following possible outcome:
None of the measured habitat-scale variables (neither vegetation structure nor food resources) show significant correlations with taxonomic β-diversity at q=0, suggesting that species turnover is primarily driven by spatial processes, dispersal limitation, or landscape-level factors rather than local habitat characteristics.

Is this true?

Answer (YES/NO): YES